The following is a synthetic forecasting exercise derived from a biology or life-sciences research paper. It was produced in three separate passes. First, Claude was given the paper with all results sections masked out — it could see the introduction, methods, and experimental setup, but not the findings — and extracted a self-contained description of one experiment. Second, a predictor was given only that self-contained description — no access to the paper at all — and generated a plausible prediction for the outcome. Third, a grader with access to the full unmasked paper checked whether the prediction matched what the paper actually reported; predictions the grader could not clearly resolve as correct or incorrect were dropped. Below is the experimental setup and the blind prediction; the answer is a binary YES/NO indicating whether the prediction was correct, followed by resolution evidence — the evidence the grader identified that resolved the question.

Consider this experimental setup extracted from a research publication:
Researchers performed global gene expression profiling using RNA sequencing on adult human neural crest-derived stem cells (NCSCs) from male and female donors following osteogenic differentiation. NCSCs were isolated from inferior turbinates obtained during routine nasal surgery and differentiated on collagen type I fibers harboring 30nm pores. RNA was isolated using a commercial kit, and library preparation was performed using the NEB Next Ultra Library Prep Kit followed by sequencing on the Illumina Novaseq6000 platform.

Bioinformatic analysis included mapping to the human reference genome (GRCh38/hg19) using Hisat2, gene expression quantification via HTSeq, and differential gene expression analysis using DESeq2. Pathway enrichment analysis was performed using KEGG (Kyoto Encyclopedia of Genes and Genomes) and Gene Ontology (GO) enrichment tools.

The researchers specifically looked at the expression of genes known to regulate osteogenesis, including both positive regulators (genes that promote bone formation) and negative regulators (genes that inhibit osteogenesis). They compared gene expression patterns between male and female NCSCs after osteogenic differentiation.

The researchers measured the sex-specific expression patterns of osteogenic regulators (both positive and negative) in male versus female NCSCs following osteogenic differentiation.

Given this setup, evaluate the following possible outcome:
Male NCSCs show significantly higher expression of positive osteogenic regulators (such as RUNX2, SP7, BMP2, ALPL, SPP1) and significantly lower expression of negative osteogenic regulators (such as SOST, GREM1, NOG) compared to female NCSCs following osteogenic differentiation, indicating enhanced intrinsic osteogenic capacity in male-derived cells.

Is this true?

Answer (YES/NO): NO